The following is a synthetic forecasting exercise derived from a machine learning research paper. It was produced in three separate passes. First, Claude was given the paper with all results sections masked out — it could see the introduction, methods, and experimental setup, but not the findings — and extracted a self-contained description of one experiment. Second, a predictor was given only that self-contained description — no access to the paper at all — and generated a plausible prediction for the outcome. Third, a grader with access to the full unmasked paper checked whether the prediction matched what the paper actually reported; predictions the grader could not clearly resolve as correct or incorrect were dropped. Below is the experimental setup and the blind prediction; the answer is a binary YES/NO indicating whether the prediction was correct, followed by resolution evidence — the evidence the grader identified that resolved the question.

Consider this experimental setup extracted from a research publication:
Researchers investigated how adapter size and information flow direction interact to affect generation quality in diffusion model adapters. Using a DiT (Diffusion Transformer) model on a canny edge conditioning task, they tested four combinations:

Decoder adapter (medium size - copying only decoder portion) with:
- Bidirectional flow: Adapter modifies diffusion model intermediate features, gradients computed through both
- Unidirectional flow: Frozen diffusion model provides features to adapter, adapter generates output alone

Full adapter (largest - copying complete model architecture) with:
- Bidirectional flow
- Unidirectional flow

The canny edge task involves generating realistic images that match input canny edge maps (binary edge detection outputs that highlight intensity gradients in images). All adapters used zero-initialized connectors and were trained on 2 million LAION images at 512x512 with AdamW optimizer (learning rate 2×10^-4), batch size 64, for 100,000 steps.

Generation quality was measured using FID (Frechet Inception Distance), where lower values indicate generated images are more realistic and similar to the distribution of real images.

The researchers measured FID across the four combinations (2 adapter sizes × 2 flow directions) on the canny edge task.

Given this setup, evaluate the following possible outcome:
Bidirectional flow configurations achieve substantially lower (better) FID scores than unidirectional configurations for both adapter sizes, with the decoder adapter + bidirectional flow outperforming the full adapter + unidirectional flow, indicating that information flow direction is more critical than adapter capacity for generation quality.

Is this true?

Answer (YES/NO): NO